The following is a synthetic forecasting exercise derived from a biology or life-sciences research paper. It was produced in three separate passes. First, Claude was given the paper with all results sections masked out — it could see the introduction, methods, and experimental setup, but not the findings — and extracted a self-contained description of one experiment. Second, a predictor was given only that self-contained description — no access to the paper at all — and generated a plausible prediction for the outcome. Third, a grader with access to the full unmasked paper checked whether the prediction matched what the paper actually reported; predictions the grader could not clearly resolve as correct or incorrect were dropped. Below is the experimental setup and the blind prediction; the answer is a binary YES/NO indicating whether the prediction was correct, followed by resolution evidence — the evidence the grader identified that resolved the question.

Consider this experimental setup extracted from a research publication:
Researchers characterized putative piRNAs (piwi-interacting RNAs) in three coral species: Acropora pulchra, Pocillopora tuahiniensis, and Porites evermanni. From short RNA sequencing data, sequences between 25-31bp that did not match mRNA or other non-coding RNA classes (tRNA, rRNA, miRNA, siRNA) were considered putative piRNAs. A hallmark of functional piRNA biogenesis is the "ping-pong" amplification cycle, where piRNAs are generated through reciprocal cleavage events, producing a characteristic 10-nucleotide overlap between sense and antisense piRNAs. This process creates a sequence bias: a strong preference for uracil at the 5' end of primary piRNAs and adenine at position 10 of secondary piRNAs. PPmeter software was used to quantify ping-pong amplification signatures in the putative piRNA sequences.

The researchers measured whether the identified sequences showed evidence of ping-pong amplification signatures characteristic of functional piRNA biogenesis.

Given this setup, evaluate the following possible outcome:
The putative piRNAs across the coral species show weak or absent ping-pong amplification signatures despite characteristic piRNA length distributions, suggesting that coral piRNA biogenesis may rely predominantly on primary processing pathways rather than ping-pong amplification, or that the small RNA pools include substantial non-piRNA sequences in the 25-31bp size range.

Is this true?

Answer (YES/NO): NO